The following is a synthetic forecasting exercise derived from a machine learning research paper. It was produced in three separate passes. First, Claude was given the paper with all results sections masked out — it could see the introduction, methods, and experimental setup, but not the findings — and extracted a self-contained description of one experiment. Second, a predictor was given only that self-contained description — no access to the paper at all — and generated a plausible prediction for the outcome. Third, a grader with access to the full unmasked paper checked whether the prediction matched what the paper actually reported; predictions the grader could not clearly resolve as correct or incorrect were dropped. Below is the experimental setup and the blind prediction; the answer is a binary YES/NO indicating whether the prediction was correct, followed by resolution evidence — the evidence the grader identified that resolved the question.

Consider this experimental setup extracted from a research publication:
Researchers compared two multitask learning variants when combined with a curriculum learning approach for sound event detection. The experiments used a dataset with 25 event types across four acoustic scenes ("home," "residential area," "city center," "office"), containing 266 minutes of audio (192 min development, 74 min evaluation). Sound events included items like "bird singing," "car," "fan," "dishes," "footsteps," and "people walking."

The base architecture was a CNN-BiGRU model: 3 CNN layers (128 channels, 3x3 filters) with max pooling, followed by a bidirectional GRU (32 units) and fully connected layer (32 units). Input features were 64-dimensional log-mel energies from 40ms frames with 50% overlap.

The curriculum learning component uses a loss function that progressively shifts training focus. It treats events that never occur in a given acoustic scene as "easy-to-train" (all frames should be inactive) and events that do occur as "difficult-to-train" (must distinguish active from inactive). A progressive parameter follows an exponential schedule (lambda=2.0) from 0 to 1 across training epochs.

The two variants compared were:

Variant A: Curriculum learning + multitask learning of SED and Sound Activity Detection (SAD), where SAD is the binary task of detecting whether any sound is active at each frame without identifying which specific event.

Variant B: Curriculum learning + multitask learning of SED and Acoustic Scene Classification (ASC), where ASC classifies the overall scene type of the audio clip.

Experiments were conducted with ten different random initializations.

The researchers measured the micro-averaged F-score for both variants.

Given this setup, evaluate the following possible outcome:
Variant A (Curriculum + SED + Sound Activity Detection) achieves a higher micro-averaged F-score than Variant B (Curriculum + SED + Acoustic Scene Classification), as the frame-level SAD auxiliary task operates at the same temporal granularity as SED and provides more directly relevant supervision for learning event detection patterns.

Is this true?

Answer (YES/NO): NO